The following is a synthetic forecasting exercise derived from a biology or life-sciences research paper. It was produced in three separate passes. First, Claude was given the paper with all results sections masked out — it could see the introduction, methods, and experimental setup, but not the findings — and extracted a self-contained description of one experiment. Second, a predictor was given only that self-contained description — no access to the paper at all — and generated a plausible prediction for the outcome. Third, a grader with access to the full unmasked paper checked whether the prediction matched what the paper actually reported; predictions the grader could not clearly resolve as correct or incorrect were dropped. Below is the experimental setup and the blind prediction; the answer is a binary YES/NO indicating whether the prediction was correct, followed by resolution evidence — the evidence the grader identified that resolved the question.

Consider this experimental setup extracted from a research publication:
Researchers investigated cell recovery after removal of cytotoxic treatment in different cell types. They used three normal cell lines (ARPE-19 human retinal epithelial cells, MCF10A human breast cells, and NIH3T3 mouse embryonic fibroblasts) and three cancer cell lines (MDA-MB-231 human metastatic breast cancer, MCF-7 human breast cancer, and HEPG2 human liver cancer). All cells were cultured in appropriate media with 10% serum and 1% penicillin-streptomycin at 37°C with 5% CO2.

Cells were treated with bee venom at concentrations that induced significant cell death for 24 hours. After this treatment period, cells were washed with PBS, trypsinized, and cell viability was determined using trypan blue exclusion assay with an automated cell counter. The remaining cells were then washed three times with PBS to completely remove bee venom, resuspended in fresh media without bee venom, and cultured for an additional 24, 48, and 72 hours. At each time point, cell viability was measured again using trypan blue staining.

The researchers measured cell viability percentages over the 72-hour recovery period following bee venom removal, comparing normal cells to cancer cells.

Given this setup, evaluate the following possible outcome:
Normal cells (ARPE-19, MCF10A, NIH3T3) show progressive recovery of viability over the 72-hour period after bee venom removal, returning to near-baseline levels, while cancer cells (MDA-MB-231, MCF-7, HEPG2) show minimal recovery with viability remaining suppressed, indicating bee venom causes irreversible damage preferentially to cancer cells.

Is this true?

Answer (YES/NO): NO